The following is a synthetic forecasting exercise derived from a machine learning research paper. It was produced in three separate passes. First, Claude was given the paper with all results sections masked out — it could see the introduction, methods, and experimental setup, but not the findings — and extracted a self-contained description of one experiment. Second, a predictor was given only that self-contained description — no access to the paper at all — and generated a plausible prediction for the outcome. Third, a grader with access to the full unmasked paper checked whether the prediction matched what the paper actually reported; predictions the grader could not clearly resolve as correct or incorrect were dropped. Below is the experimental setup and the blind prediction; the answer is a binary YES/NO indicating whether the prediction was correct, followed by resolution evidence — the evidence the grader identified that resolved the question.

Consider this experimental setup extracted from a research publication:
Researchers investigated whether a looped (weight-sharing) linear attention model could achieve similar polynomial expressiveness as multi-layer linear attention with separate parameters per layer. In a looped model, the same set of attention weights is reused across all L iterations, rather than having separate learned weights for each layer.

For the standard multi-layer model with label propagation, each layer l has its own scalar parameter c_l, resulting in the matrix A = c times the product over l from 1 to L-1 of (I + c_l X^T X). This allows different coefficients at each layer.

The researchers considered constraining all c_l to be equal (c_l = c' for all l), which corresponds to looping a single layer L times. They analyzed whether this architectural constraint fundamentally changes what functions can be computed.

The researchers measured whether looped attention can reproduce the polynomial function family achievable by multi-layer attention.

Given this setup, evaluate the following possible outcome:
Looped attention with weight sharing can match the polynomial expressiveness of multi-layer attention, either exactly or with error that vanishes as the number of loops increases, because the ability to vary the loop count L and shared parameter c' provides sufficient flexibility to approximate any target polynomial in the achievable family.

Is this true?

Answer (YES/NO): NO